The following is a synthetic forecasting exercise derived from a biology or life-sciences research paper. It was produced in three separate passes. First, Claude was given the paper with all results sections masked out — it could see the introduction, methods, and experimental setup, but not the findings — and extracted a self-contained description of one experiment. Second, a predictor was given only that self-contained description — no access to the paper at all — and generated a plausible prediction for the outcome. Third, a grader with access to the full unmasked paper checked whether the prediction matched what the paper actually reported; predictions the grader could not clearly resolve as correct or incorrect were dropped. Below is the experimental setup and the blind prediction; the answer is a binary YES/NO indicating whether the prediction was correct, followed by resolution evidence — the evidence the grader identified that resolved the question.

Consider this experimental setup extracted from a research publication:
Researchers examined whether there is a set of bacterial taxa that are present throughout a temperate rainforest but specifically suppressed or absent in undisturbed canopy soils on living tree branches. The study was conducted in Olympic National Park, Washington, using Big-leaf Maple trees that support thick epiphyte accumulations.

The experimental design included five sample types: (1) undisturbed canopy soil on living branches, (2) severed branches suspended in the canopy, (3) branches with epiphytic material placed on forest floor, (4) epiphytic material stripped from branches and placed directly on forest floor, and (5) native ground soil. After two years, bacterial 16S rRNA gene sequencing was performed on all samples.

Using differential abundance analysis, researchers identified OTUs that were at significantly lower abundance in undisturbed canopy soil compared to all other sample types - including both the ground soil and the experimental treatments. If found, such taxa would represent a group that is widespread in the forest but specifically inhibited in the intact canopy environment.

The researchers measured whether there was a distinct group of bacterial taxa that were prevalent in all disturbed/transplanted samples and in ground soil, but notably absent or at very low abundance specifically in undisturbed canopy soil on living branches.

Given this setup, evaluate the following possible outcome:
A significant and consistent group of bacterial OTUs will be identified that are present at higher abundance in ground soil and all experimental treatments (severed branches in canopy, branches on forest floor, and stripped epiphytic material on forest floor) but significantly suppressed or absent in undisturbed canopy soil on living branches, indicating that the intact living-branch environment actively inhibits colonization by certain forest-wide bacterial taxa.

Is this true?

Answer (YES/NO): YES